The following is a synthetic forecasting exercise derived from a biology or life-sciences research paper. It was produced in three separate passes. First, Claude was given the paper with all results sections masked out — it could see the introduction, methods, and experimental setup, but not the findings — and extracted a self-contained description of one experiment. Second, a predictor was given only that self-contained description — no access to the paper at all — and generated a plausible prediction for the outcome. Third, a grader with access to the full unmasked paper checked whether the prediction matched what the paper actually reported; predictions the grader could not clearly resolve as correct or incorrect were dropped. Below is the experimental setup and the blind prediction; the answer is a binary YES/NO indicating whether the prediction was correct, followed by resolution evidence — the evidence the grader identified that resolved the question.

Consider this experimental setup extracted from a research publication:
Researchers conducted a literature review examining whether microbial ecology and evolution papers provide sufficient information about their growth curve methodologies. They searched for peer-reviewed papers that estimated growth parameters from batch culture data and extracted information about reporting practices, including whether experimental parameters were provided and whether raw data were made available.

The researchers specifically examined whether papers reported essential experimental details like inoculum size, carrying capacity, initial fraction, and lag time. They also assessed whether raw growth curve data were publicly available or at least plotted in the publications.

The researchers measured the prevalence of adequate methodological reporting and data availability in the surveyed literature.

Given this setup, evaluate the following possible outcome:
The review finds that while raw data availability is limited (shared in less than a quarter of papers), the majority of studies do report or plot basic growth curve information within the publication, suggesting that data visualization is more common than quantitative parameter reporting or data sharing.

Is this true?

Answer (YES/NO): NO